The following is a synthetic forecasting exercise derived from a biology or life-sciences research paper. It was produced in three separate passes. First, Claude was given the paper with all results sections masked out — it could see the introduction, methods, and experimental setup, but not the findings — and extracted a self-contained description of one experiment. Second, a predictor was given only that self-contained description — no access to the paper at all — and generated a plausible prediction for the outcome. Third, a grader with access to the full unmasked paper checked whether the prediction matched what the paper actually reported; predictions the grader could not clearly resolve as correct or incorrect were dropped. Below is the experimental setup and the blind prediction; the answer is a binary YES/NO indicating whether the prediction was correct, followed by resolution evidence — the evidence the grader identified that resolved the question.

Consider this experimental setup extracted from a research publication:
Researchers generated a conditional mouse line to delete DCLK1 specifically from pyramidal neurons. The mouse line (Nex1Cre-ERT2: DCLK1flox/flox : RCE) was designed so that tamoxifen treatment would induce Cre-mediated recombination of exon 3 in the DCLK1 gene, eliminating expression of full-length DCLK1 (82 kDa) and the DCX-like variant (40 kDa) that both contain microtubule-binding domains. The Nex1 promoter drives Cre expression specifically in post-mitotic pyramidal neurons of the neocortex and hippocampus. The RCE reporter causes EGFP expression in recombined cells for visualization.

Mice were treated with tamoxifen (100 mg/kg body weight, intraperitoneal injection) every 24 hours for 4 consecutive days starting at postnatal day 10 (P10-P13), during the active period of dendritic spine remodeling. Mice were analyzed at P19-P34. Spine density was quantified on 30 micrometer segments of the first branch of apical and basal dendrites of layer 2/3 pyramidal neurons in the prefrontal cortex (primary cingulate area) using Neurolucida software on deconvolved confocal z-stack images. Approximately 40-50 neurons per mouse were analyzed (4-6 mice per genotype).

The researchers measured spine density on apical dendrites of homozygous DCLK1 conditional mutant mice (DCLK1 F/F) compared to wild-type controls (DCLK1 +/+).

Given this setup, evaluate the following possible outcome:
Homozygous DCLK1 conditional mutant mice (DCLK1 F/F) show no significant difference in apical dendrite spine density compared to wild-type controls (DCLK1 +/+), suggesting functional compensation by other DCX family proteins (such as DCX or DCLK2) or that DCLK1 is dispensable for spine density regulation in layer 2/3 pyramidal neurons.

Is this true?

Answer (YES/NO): NO